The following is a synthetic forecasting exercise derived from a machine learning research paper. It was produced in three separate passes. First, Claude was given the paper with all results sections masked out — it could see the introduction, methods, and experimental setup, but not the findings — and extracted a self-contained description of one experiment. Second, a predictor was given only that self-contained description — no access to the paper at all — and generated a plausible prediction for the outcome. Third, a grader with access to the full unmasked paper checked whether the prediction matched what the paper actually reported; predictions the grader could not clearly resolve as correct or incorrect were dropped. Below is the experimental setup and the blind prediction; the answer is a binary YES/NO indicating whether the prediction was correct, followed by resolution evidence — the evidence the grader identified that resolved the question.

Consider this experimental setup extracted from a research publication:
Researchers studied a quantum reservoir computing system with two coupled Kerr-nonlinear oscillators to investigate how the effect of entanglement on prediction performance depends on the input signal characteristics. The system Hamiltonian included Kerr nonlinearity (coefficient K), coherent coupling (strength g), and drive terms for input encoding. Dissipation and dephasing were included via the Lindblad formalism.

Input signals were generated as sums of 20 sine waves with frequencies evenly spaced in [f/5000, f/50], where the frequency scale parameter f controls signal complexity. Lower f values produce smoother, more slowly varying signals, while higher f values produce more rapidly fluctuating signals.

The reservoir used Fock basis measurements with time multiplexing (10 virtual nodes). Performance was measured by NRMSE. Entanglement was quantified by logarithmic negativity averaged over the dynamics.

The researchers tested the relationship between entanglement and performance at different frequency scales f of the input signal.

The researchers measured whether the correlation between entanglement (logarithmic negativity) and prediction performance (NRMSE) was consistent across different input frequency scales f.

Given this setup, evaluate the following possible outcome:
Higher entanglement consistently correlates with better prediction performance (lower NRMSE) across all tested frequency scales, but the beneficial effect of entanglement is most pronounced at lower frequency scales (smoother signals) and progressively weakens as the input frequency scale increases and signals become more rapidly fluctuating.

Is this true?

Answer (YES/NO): NO